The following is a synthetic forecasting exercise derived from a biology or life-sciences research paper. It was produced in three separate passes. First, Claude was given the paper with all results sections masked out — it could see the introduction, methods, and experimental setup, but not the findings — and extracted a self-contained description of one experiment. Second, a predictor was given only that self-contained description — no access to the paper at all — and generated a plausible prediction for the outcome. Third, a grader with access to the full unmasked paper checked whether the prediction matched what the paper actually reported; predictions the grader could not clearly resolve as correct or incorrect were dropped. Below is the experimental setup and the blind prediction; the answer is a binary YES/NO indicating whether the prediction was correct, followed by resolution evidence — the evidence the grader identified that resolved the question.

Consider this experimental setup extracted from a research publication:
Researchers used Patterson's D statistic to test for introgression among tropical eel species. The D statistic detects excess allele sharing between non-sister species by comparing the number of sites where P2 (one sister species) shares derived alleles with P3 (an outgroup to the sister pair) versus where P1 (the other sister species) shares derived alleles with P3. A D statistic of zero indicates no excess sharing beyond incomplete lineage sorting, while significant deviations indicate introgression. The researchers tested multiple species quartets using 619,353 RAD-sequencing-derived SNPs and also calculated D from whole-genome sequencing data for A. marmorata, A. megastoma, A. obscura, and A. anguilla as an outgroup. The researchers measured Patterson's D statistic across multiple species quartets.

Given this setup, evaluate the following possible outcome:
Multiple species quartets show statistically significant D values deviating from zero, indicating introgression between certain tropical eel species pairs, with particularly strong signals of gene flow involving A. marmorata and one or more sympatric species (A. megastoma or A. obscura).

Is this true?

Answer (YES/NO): NO